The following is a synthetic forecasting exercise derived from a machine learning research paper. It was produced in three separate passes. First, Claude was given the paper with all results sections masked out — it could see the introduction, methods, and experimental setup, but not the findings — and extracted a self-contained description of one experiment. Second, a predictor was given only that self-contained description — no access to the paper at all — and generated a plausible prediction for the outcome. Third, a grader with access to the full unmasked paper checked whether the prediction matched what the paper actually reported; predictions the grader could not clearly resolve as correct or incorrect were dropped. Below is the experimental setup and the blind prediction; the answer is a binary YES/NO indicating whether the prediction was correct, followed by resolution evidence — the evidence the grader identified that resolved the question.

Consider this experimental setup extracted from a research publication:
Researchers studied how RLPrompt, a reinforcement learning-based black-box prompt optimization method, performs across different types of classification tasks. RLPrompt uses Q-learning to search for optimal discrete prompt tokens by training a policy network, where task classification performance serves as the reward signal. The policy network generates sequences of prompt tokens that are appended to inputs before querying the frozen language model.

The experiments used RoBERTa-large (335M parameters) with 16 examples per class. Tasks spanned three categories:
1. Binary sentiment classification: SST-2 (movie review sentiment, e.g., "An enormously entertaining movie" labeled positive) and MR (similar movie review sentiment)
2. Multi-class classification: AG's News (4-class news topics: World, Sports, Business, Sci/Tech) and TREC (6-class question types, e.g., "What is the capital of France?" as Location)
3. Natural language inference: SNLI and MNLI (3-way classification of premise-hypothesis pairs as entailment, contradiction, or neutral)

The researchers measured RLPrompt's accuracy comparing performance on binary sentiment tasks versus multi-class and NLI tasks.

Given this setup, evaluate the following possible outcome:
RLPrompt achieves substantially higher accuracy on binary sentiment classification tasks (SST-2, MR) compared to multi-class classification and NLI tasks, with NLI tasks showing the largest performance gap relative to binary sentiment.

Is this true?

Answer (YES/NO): NO